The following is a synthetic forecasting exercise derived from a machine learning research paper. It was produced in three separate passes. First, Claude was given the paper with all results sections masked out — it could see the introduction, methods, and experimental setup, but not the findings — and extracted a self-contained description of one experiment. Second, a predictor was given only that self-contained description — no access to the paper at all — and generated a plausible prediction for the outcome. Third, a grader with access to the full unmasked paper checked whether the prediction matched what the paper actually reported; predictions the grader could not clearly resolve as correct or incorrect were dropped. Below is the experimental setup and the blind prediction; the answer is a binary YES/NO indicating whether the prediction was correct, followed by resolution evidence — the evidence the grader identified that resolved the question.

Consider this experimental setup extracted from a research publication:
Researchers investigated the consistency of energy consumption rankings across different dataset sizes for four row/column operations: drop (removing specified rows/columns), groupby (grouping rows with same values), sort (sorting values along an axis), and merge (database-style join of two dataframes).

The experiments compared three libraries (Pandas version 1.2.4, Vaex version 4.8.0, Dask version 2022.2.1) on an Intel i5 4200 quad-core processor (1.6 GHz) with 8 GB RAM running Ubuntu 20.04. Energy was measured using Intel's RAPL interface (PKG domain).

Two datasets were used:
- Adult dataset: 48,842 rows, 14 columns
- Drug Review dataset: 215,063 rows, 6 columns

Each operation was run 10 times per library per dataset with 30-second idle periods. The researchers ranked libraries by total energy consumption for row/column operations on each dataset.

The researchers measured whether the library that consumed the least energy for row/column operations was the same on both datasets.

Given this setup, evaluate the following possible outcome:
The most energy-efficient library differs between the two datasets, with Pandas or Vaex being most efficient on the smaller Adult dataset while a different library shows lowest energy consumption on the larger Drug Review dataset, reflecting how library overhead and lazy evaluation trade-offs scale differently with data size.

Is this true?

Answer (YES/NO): YES